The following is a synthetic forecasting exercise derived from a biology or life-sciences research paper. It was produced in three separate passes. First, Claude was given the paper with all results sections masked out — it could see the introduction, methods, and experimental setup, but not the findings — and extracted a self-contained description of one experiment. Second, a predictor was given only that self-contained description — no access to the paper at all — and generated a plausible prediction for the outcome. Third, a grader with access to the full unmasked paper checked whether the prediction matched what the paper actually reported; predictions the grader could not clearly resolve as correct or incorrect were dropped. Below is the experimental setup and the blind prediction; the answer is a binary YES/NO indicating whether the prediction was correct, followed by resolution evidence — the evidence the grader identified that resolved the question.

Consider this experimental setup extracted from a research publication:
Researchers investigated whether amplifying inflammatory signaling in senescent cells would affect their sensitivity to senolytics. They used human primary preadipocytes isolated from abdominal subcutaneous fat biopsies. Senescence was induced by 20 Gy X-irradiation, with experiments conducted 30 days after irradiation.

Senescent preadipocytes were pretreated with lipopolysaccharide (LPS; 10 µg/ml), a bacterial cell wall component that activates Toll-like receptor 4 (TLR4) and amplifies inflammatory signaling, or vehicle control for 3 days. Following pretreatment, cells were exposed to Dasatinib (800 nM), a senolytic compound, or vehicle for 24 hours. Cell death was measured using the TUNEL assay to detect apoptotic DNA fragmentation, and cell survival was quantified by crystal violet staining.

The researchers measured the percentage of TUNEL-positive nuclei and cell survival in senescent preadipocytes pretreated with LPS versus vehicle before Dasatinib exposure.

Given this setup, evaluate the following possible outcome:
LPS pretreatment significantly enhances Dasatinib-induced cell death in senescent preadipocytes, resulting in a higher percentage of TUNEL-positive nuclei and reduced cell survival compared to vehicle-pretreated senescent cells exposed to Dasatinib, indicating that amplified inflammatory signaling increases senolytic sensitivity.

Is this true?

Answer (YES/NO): YES